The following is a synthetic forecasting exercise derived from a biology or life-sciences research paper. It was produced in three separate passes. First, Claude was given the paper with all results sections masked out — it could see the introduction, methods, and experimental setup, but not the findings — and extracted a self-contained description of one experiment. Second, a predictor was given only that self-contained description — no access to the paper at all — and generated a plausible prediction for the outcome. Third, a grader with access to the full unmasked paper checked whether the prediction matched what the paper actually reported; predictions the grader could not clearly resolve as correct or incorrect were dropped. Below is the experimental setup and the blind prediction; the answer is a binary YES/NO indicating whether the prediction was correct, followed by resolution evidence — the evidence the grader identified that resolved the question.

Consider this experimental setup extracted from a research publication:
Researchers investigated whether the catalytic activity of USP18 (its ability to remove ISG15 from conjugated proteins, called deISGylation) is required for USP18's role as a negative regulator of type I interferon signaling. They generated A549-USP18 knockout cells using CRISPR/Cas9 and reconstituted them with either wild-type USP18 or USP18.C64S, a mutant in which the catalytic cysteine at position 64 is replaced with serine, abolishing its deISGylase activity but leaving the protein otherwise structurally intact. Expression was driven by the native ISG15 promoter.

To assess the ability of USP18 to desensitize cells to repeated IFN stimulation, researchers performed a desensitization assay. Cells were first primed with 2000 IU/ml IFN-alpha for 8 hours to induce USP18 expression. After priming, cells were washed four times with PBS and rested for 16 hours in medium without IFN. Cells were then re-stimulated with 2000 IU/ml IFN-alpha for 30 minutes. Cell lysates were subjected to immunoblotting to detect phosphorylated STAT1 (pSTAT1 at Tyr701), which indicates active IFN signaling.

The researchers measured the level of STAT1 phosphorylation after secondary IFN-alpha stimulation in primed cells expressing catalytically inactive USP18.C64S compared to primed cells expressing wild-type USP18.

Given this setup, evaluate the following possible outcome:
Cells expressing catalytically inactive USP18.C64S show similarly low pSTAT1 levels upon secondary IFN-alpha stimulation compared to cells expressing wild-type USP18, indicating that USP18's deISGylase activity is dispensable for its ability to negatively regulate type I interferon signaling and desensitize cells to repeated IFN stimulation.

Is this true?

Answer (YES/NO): YES